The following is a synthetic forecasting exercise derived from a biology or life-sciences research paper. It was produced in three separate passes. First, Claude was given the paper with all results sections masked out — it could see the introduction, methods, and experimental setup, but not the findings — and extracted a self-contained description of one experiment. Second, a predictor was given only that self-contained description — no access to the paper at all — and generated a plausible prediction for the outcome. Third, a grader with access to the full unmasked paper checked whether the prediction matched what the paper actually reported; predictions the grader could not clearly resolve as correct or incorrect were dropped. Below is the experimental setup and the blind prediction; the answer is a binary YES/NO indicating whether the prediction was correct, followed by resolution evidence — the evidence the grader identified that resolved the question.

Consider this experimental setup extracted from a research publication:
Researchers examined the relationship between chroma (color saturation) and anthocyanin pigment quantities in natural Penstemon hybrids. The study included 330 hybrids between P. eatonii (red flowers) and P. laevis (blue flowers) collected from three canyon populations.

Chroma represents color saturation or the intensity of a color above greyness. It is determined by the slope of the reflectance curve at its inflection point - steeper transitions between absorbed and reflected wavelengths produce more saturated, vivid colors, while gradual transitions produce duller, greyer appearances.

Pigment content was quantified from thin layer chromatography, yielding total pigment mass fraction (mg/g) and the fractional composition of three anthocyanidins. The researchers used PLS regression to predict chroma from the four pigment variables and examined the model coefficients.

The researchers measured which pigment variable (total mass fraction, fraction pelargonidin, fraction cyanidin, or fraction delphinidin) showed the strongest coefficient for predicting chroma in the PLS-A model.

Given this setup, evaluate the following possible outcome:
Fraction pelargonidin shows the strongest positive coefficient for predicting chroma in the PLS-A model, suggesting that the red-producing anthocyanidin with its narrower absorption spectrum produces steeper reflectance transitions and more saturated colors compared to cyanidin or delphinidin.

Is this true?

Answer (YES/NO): NO